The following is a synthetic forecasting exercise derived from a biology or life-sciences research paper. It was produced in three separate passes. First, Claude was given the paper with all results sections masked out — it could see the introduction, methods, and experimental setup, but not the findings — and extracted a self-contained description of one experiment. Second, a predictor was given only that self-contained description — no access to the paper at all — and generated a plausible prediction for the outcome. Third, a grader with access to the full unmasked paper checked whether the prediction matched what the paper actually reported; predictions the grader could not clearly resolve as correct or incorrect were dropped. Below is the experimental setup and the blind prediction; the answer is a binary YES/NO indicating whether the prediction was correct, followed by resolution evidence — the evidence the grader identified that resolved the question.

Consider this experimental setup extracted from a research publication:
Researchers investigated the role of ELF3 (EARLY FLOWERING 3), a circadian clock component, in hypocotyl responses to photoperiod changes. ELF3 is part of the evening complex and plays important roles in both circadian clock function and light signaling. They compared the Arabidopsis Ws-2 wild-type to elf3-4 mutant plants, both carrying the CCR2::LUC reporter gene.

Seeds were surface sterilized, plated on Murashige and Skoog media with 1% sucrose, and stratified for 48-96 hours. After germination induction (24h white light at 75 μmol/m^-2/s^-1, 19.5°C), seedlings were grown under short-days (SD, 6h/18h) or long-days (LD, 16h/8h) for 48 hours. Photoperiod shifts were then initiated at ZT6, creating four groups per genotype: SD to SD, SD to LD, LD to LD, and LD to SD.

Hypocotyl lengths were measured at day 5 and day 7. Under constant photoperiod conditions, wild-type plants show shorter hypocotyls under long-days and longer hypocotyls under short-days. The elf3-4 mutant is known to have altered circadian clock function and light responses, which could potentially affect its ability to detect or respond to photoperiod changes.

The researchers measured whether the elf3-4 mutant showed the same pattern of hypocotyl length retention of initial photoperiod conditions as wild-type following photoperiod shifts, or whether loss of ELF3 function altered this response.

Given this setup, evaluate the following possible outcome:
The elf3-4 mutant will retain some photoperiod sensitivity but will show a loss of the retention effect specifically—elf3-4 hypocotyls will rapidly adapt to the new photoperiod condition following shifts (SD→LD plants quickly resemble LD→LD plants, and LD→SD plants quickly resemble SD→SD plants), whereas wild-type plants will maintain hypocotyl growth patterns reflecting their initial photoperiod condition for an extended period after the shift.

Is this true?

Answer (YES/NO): NO